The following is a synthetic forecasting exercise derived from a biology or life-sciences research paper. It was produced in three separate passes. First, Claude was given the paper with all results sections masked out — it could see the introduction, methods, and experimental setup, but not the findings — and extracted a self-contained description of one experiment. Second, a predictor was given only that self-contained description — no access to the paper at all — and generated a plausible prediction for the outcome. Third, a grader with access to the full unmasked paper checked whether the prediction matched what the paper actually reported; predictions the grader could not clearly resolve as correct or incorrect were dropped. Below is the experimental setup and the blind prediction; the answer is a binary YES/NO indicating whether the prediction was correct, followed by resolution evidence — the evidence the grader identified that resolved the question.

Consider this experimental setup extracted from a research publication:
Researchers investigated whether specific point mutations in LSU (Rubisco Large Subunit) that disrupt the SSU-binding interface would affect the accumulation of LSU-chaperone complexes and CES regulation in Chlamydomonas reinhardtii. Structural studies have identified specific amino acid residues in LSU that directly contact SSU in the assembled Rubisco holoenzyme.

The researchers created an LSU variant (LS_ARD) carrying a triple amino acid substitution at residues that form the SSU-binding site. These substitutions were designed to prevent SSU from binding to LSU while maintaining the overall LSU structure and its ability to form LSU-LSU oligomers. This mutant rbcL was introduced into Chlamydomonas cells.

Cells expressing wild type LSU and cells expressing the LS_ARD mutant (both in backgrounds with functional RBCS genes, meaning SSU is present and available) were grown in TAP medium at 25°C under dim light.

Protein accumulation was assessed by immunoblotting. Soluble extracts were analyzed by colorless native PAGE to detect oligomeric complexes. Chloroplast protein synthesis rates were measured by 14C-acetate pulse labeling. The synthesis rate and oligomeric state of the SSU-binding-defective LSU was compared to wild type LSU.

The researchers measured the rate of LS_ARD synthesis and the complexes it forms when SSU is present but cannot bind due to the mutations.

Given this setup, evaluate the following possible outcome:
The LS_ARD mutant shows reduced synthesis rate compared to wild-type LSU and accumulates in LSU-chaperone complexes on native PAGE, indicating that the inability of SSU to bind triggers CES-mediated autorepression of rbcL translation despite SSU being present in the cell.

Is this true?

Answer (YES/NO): NO